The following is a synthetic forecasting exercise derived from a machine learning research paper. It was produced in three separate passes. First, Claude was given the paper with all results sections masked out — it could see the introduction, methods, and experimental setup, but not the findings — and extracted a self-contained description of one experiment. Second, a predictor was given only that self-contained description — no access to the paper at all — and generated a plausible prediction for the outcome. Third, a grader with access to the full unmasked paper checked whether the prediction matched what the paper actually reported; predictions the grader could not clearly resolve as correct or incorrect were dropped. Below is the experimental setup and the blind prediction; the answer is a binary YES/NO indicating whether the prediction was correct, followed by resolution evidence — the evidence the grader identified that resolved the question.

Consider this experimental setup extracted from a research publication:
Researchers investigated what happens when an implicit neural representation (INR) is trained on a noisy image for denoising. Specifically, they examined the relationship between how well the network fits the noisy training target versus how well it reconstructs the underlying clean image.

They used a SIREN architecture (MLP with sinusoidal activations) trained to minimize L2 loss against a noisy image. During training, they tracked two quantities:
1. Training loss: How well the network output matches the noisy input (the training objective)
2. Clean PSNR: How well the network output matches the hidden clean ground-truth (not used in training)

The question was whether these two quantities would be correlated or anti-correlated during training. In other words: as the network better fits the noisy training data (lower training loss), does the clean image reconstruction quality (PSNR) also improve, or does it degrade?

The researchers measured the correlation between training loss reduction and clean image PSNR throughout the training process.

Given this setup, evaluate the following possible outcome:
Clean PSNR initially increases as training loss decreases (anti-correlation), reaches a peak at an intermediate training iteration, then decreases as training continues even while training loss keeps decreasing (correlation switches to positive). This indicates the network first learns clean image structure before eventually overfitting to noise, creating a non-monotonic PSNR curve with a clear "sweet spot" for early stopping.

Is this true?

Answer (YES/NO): YES